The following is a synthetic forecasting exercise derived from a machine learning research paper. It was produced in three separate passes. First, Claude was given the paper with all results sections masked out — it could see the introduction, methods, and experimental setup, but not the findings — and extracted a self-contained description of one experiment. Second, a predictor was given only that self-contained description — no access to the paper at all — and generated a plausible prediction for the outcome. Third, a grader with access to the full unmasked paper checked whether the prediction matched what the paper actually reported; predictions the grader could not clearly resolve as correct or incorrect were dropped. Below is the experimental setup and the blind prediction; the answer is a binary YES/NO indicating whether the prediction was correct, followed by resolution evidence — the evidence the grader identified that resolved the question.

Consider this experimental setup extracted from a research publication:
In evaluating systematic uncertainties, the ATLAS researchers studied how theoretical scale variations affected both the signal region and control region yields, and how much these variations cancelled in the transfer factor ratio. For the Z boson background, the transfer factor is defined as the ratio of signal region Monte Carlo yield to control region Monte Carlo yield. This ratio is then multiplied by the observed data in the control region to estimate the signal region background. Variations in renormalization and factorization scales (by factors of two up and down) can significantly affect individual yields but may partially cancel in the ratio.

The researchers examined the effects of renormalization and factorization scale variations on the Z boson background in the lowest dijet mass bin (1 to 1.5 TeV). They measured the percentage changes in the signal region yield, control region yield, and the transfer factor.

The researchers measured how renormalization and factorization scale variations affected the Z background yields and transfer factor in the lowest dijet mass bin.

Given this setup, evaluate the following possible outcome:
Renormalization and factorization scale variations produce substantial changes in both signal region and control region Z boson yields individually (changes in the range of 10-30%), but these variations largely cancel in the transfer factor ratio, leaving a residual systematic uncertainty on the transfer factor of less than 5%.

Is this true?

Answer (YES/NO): YES